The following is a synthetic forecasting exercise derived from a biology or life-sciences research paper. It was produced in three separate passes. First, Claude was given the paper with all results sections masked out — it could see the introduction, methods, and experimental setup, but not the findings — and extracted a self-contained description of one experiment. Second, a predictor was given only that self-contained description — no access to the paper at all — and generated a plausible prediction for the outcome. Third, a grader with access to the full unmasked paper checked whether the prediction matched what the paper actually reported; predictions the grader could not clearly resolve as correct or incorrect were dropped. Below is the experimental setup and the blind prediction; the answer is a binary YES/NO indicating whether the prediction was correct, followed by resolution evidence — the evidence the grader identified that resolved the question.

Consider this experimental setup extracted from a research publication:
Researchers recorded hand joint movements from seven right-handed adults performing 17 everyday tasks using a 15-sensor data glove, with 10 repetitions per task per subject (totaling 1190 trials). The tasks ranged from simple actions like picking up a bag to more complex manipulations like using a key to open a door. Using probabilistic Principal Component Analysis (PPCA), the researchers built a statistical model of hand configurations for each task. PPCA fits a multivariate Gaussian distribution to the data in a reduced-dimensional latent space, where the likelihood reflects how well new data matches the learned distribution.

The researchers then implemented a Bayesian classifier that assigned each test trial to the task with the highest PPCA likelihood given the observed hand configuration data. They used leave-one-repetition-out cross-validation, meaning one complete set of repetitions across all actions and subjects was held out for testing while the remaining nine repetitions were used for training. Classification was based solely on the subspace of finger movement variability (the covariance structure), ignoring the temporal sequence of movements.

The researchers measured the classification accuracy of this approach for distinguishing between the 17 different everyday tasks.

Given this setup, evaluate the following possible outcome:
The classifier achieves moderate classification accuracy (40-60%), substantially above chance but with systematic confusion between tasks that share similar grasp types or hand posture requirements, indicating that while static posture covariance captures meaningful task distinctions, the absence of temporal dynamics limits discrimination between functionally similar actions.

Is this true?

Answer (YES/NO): NO